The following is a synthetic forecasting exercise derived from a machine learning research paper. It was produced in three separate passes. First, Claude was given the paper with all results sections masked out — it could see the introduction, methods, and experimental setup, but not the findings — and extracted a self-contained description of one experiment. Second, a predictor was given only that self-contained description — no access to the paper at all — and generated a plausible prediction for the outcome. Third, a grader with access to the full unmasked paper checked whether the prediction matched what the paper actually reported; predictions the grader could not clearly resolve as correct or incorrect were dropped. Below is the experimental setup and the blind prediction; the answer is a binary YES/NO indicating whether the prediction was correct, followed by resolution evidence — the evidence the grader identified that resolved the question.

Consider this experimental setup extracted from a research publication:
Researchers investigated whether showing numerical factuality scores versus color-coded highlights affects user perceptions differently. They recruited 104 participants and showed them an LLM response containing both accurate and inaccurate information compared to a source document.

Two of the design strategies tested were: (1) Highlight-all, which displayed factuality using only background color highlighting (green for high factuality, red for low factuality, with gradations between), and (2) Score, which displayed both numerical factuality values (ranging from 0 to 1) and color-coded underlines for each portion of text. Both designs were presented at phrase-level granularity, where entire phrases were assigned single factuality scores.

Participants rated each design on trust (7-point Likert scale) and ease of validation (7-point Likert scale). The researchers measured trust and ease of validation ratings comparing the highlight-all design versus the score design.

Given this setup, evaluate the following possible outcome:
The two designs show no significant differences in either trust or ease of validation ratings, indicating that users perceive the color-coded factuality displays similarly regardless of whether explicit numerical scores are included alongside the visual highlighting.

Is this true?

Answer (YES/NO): NO